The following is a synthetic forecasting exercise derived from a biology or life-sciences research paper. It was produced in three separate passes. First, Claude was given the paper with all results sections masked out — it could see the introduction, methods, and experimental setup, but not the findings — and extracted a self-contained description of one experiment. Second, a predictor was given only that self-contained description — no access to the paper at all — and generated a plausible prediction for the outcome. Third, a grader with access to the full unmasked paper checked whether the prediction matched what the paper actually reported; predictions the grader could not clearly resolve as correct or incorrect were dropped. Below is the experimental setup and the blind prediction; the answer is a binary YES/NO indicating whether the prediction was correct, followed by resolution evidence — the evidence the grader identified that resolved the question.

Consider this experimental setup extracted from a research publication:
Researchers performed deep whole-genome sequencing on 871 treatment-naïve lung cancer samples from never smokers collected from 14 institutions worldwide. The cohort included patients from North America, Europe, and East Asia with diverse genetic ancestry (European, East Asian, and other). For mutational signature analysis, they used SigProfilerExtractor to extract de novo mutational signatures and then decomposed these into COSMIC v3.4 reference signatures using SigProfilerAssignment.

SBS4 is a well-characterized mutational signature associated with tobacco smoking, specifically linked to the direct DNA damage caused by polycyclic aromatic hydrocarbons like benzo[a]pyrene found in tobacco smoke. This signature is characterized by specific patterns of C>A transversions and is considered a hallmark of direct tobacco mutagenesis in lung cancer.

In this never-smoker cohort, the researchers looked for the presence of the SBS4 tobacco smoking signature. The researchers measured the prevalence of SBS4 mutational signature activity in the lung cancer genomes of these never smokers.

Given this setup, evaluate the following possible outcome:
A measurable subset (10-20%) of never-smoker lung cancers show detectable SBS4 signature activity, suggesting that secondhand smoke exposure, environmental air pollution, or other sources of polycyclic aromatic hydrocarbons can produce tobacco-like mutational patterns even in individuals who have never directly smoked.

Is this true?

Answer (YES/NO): NO